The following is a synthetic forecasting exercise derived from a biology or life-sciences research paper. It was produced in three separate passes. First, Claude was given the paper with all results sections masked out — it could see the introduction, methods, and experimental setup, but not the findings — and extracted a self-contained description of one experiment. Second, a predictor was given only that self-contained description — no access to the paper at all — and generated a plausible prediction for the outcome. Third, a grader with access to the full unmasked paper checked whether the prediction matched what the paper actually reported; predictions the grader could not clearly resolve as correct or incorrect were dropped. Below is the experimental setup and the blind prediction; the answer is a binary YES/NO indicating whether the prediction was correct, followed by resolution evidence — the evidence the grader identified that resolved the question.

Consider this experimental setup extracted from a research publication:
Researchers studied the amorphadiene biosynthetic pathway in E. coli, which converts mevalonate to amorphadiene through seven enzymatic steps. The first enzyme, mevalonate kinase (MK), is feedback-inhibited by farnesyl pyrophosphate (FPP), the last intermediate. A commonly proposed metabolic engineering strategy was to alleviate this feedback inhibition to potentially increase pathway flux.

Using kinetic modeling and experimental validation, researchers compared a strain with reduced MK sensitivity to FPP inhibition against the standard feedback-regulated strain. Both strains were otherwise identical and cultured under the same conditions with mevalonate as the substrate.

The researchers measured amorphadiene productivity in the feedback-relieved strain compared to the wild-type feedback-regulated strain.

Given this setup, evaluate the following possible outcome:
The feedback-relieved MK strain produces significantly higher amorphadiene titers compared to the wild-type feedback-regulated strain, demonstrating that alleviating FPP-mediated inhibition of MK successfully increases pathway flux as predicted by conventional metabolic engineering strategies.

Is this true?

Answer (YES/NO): NO